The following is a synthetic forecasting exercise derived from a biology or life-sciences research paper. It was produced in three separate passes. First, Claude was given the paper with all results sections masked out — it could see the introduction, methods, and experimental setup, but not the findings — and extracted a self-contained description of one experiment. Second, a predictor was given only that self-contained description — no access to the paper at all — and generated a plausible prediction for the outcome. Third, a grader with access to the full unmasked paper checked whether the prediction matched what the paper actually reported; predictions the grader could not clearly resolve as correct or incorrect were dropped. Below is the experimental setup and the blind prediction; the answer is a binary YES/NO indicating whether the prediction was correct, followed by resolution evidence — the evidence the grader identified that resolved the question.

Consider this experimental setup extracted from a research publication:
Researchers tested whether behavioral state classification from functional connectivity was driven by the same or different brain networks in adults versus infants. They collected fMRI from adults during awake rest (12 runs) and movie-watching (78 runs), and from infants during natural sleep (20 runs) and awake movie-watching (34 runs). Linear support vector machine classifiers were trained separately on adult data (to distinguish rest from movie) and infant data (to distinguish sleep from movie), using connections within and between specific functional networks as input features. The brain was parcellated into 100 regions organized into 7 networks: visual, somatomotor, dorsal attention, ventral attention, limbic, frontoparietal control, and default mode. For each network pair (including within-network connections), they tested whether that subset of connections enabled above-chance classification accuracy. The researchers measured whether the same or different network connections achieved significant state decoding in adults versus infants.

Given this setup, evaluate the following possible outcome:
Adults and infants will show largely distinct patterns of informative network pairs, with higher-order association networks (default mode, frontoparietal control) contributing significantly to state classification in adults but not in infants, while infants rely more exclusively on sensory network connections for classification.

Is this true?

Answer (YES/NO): NO